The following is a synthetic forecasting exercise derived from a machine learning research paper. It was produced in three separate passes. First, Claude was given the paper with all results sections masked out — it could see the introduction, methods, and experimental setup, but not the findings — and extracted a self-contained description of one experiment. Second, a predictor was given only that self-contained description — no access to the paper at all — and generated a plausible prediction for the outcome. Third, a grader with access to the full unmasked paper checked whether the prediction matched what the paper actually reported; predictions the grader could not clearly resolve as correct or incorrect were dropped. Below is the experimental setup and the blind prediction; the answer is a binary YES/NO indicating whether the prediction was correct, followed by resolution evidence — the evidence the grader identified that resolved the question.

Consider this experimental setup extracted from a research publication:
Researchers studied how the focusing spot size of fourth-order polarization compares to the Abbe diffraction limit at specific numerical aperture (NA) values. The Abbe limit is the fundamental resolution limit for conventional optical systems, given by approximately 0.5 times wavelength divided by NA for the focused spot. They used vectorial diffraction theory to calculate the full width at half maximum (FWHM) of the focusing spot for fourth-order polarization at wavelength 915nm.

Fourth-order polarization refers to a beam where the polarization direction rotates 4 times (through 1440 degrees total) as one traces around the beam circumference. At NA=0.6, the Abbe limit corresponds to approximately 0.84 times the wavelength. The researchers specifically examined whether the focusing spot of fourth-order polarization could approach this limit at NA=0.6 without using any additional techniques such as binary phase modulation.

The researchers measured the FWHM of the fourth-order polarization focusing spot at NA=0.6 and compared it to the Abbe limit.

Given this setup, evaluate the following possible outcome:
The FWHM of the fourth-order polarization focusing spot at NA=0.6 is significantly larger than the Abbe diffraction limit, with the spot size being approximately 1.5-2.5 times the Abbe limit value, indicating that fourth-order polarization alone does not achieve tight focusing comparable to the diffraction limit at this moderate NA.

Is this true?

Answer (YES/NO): NO